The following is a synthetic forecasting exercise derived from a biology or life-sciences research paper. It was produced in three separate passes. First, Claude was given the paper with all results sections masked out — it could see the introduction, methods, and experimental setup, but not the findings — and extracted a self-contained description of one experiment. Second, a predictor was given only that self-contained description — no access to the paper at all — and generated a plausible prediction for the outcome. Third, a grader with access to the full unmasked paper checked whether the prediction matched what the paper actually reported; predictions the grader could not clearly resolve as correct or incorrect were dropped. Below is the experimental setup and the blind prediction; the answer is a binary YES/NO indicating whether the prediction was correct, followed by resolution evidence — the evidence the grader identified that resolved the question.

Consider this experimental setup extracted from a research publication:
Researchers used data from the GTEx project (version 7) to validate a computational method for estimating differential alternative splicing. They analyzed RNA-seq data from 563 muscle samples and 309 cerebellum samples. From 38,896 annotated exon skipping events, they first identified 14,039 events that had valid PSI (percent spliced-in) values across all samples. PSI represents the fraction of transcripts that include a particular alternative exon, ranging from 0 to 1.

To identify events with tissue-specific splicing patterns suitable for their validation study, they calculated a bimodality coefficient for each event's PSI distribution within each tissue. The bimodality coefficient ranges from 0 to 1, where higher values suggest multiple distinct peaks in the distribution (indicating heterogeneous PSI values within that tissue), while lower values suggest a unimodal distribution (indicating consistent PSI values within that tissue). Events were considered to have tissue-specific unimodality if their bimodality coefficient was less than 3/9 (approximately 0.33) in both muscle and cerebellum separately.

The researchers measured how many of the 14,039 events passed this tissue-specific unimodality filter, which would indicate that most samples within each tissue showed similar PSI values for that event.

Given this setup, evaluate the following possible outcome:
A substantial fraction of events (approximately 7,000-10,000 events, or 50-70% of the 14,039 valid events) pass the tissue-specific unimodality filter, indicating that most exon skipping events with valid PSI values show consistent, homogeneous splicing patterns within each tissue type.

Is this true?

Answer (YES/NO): NO